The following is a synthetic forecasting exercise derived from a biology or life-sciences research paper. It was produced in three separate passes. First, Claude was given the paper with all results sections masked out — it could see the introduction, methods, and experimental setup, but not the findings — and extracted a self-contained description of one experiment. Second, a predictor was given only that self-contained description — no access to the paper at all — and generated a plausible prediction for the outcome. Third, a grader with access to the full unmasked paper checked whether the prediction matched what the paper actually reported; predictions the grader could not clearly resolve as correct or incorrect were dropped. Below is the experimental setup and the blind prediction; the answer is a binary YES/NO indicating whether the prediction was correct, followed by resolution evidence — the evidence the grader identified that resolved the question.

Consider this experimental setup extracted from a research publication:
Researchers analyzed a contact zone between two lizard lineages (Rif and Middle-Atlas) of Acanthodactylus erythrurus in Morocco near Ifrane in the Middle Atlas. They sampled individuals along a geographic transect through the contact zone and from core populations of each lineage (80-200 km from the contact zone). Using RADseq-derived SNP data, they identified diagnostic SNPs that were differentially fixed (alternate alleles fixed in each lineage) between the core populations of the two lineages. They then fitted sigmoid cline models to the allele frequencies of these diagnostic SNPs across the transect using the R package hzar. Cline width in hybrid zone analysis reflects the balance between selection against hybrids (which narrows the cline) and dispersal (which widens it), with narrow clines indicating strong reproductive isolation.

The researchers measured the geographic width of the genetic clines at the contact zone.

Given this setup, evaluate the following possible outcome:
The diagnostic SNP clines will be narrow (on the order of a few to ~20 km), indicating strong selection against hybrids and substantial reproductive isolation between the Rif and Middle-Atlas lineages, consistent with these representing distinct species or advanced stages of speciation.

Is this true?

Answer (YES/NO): YES